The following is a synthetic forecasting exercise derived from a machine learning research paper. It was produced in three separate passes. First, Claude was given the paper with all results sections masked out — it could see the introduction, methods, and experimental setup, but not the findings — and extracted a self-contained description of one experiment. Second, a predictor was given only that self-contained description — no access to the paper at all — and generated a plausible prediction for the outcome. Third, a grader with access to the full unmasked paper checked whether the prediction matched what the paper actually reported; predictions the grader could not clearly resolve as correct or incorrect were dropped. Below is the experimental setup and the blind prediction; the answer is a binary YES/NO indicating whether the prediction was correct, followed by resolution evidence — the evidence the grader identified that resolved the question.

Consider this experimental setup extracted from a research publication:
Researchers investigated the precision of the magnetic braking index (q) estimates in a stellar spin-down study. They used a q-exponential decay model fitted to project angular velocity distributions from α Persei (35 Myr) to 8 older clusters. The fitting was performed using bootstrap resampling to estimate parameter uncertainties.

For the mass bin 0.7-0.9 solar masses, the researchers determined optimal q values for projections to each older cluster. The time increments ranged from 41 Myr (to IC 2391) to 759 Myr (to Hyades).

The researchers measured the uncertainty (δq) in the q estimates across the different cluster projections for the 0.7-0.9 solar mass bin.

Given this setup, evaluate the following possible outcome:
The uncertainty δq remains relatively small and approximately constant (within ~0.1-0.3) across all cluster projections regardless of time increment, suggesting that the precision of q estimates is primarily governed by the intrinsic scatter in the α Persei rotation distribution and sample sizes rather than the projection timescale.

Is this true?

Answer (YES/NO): NO